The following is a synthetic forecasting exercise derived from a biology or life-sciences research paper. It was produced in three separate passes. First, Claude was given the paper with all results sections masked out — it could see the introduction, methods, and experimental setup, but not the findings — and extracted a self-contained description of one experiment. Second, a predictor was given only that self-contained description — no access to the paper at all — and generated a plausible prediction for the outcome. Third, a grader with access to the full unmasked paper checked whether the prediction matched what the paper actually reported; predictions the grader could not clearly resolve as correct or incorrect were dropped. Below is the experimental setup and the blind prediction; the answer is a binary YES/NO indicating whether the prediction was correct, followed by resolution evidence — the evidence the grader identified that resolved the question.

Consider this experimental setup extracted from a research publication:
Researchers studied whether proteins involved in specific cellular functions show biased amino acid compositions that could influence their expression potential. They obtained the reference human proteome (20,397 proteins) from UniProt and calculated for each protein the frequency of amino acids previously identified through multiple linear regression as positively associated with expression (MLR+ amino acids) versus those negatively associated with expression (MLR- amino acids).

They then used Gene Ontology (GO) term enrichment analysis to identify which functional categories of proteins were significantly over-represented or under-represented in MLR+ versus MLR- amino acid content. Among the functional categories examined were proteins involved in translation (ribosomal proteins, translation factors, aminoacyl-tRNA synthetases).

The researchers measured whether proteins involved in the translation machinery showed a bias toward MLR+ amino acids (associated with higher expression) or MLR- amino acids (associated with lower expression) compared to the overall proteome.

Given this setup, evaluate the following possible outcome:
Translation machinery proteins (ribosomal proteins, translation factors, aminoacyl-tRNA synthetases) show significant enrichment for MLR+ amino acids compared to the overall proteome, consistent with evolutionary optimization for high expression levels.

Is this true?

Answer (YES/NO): YES